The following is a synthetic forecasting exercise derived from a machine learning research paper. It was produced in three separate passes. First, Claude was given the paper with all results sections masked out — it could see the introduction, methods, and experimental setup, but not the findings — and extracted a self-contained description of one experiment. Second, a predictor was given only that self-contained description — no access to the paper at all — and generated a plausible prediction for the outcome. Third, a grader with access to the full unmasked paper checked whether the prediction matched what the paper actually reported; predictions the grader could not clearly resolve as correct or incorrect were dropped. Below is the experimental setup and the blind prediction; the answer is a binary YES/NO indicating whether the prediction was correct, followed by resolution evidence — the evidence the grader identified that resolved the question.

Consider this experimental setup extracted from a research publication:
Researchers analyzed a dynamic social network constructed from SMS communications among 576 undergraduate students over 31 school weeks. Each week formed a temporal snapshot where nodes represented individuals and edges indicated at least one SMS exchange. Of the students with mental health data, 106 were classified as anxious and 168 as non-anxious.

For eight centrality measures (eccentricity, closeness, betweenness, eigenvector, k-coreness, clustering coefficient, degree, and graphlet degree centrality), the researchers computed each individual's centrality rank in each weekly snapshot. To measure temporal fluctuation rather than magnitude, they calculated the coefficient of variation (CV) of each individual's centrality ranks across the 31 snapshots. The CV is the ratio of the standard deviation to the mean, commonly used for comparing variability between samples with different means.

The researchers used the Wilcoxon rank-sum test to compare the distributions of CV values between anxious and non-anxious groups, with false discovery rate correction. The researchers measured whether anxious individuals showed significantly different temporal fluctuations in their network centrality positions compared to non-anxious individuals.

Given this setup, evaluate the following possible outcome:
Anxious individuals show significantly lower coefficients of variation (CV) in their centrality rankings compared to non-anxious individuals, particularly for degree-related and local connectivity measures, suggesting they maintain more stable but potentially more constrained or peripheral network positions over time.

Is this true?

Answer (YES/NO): NO